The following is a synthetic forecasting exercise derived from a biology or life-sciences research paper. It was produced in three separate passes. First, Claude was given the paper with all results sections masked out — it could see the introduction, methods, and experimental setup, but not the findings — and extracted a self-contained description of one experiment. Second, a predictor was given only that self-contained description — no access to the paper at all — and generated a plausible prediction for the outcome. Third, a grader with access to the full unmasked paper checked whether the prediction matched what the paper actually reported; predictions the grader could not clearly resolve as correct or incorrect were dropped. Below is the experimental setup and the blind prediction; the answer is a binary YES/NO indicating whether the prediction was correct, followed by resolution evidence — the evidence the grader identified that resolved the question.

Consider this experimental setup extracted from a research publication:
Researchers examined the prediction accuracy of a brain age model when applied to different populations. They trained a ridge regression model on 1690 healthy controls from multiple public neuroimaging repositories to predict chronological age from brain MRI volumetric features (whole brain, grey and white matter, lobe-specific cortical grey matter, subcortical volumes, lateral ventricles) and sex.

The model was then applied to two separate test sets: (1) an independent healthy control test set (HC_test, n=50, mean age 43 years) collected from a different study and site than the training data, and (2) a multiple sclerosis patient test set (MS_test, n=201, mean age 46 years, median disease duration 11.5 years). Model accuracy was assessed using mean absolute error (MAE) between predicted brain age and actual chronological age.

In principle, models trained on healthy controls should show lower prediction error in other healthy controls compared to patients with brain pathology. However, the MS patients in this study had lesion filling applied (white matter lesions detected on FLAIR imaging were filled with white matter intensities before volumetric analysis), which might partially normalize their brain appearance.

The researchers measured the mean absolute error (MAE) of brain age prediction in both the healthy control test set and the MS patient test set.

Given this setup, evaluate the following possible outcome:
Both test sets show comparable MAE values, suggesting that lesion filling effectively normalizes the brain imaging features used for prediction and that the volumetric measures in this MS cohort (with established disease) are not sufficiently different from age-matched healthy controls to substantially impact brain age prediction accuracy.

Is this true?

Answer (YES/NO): NO